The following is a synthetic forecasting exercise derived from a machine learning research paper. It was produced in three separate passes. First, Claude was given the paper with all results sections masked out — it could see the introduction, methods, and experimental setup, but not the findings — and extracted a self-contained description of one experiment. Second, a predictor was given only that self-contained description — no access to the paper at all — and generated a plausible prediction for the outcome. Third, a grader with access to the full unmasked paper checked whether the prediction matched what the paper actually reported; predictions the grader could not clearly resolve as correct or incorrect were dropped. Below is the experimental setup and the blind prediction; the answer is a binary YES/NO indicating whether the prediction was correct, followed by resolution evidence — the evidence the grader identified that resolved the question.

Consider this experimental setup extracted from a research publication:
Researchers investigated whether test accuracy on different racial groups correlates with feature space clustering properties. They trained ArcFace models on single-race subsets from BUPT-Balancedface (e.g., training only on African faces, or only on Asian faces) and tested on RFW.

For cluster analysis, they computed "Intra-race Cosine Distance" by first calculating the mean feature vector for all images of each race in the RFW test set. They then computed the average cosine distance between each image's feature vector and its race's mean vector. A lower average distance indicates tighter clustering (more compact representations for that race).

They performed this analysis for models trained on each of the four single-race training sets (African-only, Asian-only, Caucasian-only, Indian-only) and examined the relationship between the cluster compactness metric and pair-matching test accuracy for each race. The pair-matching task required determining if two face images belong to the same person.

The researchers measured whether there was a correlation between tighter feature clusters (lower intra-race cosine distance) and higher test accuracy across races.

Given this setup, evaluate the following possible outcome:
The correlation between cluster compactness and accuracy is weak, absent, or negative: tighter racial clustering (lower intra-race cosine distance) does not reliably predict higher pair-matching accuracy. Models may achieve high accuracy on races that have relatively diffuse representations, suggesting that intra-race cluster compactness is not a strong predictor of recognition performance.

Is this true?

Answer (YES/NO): YES